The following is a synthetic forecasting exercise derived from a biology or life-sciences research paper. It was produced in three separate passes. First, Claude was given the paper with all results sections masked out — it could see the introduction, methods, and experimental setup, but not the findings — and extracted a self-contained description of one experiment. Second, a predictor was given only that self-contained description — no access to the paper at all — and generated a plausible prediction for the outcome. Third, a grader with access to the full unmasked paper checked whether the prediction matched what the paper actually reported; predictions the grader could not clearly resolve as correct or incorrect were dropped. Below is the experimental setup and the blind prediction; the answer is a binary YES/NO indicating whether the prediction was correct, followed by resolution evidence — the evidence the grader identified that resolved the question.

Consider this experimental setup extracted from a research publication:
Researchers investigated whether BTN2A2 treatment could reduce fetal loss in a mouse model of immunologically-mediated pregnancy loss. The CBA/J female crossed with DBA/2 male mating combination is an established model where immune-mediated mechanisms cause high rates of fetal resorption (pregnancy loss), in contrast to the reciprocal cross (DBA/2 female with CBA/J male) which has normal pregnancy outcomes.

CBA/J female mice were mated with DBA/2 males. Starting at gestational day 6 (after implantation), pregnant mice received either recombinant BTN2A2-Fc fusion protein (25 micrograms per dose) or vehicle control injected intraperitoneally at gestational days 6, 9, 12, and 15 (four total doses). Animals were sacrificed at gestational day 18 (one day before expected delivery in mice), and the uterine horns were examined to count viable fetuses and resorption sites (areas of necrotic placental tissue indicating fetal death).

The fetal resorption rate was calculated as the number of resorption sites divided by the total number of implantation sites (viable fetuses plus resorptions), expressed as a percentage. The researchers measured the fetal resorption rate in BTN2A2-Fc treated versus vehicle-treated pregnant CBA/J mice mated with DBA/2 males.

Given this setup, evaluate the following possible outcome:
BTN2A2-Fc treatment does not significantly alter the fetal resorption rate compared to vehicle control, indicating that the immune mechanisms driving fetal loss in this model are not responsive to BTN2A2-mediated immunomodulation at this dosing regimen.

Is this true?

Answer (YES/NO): NO